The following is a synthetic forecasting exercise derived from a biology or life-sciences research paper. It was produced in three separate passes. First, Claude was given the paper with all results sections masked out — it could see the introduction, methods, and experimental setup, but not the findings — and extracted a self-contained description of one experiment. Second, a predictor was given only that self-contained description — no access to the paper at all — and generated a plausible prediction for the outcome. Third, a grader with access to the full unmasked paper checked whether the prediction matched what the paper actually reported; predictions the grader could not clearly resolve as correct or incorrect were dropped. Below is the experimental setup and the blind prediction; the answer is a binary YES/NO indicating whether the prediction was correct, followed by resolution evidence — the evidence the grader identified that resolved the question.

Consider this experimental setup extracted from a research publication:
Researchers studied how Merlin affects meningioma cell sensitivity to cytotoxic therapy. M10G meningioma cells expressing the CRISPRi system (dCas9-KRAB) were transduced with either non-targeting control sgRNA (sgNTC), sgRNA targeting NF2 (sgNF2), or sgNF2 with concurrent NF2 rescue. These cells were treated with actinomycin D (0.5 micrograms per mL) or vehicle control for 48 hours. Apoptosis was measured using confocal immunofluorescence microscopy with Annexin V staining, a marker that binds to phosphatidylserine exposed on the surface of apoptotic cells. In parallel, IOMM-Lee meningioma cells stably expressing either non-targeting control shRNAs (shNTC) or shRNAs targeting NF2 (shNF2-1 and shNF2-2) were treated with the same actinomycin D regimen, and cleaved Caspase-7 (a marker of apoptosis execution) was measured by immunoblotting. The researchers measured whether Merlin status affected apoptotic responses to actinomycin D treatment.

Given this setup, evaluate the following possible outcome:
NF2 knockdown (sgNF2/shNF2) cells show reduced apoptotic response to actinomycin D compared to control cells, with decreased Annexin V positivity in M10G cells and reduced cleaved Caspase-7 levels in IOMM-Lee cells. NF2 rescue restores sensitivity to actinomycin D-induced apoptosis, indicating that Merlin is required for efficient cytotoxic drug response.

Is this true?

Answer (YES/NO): NO